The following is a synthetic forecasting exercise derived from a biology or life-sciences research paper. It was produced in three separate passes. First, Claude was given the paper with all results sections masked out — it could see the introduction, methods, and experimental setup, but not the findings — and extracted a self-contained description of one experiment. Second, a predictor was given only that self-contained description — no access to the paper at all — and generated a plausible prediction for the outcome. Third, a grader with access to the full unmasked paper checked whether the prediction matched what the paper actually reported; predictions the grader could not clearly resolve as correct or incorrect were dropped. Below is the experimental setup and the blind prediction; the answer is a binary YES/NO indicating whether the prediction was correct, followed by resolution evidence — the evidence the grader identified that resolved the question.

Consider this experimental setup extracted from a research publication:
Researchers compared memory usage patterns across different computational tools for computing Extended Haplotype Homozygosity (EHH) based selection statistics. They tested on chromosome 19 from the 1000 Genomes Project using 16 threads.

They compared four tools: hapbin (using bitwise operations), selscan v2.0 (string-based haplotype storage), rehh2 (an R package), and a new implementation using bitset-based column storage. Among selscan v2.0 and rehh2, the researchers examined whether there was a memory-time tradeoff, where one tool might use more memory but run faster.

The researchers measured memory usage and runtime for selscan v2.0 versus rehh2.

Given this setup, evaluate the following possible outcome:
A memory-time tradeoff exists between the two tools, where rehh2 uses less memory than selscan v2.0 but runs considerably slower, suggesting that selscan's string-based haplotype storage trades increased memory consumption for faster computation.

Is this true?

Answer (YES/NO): NO